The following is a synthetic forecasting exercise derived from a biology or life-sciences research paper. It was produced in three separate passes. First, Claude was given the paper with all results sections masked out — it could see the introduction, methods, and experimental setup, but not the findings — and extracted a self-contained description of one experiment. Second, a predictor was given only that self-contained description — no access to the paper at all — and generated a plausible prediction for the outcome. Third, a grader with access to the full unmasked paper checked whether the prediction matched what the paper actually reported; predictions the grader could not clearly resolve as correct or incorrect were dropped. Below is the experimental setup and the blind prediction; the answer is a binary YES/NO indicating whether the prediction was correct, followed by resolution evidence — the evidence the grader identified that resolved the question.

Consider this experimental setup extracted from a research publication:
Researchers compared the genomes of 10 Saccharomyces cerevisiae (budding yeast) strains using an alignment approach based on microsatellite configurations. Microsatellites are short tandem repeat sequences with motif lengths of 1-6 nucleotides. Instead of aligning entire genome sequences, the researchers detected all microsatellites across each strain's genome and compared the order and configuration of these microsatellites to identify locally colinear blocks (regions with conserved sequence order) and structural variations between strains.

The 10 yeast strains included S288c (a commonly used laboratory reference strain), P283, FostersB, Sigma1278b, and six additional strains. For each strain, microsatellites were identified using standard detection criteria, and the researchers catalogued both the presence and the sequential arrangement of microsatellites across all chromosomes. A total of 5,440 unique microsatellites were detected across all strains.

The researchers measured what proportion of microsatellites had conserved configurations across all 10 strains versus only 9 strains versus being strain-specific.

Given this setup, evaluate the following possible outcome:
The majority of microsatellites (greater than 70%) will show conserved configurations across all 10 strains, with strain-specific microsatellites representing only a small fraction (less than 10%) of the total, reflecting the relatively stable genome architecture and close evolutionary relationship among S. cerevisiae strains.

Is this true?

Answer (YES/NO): NO